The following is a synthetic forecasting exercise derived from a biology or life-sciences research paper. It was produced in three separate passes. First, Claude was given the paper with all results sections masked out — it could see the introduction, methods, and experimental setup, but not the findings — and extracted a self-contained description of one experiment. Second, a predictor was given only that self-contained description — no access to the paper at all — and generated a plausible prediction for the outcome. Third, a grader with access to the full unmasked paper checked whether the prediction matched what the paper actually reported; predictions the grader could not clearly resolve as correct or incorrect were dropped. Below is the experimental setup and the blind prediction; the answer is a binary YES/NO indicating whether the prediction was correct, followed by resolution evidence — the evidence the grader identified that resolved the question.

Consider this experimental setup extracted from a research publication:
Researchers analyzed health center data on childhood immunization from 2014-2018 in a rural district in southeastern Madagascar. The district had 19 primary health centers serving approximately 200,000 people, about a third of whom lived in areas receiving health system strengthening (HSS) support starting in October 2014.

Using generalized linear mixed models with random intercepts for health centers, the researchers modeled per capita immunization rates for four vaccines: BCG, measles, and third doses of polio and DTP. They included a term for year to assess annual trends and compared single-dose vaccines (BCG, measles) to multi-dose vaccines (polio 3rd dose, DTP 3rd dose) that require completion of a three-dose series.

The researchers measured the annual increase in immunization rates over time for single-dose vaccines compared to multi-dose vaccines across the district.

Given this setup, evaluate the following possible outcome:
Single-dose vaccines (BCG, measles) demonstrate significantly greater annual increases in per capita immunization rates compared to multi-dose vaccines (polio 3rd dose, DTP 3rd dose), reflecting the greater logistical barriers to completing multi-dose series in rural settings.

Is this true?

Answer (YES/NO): YES